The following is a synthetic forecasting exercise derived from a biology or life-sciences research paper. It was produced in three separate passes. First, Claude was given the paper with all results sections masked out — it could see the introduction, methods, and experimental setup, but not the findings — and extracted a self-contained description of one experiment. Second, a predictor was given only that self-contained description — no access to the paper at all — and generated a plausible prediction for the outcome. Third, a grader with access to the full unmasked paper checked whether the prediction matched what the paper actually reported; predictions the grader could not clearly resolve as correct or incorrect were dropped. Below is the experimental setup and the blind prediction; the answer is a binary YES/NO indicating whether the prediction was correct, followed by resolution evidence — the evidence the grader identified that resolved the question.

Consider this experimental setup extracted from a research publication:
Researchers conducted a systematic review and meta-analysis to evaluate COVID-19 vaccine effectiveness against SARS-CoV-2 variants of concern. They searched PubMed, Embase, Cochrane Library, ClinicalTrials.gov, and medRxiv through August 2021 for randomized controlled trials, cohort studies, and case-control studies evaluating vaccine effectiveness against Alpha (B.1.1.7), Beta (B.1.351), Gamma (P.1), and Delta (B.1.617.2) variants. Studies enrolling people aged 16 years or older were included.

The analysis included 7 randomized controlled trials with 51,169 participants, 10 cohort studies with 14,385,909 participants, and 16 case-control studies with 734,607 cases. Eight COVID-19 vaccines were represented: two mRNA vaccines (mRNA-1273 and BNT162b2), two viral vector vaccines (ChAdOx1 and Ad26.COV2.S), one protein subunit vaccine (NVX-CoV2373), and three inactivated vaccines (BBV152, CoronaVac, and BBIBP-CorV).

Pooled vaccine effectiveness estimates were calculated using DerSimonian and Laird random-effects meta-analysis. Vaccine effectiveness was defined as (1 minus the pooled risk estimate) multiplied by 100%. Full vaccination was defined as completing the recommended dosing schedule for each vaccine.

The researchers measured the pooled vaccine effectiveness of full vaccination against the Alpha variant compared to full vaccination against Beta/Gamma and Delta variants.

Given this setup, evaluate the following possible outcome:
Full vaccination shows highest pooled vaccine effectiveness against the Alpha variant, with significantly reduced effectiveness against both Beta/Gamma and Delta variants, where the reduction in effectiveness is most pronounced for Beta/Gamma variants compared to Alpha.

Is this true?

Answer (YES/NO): YES